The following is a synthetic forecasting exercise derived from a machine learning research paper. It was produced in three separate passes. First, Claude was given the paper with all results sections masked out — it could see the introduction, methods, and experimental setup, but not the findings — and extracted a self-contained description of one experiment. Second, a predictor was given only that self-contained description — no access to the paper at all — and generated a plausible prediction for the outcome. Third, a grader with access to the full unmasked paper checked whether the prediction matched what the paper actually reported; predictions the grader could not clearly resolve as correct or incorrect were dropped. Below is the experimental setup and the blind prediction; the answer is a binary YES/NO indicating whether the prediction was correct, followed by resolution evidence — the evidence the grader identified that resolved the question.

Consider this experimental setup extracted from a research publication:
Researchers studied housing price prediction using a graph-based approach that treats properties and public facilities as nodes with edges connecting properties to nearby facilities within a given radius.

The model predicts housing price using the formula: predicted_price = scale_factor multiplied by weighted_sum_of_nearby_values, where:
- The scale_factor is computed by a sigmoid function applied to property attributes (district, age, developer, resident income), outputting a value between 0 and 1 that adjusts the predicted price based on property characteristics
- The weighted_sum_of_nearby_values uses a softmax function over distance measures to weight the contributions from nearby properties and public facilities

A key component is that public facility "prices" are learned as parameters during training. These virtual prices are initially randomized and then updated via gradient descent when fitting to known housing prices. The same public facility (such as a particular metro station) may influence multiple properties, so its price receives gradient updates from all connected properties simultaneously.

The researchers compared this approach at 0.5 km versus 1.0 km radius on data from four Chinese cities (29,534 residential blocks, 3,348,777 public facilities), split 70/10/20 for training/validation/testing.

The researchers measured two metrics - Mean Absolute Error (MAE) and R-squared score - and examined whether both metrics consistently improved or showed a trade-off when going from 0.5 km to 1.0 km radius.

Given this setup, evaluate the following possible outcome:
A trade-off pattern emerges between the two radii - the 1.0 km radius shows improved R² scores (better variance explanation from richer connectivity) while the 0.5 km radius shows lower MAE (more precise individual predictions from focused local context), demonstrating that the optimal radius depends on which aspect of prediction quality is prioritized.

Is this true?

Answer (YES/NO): YES